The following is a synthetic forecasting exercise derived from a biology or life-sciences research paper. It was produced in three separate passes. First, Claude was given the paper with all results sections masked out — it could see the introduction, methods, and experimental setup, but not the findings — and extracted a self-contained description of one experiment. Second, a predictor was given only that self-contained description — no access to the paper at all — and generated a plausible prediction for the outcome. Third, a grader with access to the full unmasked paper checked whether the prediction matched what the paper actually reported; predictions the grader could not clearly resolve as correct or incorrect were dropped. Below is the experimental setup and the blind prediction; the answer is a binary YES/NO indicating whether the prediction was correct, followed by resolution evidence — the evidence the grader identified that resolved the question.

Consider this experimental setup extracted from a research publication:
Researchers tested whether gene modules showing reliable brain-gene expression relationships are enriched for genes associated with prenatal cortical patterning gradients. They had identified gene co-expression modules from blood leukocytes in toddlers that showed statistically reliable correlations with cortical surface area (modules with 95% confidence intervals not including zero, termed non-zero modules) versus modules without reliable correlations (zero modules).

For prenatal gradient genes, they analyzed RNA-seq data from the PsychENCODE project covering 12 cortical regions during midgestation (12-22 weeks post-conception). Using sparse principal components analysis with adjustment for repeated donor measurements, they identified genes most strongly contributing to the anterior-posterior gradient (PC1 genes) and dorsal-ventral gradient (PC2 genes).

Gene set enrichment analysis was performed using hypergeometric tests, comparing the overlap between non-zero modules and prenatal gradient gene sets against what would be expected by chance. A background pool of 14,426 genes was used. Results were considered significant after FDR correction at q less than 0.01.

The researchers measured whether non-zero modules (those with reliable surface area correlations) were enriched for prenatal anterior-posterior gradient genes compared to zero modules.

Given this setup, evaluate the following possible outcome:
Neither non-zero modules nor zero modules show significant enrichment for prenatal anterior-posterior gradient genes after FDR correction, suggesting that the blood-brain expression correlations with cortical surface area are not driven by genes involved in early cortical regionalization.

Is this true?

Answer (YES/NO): NO